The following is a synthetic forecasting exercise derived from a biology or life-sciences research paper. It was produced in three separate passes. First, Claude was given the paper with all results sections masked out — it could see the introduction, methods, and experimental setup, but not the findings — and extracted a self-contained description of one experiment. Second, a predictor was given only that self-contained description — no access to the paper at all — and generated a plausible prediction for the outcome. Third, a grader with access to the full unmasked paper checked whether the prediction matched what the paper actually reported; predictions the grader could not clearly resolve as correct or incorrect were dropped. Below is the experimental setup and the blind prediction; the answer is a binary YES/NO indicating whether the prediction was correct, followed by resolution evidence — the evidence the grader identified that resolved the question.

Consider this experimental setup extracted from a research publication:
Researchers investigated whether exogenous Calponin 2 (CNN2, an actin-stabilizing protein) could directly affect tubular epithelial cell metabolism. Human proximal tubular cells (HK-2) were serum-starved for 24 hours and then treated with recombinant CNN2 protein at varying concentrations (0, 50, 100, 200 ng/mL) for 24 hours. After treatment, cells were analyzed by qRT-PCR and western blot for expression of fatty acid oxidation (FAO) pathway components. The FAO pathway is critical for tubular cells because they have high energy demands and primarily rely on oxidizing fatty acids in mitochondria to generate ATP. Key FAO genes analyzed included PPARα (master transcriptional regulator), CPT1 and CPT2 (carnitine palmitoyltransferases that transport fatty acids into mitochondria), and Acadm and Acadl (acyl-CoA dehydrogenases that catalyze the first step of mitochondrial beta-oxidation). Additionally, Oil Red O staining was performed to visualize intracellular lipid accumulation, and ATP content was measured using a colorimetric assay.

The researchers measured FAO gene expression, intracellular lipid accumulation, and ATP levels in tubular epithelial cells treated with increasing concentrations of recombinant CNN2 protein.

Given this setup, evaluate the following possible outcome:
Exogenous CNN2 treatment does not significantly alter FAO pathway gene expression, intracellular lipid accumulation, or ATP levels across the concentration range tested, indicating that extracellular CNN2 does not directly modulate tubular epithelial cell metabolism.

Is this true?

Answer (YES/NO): NO